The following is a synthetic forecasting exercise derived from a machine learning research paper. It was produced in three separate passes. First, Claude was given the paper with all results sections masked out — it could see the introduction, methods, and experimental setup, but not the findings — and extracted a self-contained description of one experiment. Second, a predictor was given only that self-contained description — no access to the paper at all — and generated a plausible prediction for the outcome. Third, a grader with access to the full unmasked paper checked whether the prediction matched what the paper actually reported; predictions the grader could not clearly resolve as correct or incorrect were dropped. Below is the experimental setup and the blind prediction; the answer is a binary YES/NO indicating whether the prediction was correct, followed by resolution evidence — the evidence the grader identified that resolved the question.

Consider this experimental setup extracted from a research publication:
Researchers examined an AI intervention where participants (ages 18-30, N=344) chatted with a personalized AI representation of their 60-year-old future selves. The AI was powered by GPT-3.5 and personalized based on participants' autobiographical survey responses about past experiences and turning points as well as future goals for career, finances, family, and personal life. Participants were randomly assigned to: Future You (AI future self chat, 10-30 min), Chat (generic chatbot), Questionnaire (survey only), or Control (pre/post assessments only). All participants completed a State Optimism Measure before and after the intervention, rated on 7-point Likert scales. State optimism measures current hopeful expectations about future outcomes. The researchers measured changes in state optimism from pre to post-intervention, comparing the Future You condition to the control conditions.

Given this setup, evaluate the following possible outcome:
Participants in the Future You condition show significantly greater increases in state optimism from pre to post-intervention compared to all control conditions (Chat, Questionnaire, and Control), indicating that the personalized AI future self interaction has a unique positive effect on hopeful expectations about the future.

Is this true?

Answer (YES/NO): NO